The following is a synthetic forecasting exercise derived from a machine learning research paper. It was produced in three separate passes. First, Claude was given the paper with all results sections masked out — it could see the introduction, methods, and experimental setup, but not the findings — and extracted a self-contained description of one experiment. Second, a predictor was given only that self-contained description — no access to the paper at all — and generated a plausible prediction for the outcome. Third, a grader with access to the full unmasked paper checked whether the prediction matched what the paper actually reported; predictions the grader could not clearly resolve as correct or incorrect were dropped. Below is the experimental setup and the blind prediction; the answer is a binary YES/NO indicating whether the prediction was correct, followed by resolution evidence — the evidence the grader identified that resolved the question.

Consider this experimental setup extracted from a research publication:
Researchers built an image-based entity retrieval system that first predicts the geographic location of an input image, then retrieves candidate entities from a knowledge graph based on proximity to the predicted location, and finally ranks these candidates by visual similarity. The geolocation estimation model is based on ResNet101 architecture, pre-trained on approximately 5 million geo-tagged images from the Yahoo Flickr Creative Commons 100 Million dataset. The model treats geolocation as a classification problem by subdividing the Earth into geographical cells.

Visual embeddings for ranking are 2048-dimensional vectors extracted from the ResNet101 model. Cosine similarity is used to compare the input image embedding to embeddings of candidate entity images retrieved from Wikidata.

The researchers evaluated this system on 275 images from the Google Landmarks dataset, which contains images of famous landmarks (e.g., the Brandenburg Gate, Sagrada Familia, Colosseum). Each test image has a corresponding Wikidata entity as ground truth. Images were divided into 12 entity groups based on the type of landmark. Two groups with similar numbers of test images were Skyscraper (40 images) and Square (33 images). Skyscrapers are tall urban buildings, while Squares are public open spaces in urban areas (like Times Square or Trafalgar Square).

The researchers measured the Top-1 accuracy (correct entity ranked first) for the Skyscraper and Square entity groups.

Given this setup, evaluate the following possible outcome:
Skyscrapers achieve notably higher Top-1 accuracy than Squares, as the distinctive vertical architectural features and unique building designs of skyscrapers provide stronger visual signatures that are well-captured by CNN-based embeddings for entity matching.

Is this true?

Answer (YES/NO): YES